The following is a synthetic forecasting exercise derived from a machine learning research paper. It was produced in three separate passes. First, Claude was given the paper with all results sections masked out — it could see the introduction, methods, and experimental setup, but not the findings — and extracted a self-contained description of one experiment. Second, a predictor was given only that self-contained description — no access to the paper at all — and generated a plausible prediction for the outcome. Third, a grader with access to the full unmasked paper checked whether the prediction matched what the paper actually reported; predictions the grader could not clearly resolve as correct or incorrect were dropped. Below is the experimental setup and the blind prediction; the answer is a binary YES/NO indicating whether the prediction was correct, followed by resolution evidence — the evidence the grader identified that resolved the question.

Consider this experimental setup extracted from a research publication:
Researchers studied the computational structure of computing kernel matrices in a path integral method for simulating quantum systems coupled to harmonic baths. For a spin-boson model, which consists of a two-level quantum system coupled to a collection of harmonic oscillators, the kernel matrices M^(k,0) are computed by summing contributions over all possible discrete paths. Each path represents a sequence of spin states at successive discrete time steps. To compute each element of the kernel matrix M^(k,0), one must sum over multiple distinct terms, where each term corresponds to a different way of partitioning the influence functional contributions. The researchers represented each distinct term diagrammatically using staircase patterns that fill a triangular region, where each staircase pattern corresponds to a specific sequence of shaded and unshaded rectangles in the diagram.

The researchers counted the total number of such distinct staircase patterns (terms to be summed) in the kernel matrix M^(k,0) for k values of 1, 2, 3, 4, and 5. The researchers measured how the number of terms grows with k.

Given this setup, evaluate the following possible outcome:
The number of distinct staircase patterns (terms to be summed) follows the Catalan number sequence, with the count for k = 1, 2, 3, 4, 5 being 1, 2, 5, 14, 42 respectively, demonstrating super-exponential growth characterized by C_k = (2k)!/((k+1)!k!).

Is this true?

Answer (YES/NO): NO